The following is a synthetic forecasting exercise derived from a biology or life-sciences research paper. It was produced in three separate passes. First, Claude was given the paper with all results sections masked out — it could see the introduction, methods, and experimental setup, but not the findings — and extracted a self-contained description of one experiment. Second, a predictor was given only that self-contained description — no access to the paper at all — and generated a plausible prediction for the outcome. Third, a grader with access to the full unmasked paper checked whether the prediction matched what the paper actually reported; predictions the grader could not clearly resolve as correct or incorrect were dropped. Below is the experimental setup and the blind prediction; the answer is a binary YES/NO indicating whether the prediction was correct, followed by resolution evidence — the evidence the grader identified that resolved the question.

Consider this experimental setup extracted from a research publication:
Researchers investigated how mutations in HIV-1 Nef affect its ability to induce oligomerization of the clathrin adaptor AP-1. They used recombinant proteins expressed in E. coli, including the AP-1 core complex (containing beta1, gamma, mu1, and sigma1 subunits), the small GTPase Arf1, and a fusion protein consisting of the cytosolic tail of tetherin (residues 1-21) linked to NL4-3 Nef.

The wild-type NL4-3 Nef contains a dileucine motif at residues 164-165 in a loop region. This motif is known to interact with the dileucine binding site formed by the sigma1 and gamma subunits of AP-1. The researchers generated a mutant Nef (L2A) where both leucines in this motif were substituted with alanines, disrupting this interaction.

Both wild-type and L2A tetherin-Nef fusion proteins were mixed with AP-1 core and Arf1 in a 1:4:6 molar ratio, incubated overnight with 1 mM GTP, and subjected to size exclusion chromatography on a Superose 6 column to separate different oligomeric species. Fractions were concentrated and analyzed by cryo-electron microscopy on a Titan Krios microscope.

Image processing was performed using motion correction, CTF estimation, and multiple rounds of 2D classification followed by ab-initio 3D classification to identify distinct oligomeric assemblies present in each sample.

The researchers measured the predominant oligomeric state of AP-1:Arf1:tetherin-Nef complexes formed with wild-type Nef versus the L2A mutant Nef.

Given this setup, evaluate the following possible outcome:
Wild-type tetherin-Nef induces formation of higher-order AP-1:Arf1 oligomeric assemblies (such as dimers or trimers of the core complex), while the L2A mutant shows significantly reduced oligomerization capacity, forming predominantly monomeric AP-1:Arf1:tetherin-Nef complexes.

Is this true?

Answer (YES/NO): NO